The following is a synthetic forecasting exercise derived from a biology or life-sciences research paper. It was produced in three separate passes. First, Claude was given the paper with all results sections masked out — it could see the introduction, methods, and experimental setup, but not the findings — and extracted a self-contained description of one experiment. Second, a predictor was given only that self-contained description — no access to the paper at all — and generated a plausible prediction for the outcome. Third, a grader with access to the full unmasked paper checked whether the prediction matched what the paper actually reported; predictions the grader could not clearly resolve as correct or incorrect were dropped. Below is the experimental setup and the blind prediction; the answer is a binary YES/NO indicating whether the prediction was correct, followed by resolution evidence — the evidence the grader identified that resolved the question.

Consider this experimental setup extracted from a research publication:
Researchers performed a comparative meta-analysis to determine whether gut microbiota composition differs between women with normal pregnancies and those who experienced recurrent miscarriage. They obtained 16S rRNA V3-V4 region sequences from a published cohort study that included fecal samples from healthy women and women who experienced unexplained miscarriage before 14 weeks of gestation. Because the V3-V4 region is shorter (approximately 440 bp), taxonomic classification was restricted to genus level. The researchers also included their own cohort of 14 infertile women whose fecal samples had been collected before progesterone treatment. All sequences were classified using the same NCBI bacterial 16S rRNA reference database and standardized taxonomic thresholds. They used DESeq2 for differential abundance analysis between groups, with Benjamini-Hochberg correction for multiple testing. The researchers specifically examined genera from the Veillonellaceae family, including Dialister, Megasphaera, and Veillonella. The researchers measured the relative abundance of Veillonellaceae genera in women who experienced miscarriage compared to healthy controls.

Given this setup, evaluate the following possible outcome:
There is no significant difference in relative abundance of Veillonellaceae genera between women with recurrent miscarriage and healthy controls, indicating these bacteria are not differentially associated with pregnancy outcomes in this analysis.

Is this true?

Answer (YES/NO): NO